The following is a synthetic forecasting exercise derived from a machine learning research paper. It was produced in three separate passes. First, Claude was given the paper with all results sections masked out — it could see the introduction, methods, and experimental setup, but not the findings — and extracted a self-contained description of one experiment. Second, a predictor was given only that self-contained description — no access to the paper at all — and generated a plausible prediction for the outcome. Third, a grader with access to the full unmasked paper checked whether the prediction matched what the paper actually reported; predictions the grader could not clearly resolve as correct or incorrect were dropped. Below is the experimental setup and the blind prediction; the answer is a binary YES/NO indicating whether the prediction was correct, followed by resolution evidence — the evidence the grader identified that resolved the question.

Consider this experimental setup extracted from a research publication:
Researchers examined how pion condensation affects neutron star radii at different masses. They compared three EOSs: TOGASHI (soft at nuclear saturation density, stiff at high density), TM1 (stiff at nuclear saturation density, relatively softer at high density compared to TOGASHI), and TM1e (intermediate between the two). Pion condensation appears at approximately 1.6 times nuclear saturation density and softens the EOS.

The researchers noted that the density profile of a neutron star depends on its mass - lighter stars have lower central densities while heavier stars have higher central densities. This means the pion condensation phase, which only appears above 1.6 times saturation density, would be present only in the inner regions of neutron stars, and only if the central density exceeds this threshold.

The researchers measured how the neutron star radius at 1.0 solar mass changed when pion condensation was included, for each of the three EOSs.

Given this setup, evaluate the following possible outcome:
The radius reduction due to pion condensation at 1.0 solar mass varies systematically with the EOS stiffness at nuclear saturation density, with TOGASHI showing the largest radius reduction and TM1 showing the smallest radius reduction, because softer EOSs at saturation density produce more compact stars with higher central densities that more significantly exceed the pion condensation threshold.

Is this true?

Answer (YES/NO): YES